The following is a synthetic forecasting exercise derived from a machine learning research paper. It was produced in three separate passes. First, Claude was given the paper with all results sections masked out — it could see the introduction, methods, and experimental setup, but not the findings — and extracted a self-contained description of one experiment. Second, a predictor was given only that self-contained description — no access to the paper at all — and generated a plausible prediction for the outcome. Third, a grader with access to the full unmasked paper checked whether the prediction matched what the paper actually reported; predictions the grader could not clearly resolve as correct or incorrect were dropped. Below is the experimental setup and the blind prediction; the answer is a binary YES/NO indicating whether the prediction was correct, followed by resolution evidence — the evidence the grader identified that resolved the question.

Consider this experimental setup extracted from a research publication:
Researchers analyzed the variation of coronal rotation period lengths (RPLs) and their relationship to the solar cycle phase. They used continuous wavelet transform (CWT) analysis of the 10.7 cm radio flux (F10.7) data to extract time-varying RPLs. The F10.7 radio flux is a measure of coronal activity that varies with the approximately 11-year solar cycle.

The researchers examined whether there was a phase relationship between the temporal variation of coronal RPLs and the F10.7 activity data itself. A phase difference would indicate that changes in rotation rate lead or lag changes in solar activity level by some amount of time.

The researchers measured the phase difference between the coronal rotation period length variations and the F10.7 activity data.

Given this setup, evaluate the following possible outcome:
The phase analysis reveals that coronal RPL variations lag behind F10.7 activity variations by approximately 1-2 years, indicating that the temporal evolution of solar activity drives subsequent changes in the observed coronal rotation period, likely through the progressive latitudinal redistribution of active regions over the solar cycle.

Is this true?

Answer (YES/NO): NO